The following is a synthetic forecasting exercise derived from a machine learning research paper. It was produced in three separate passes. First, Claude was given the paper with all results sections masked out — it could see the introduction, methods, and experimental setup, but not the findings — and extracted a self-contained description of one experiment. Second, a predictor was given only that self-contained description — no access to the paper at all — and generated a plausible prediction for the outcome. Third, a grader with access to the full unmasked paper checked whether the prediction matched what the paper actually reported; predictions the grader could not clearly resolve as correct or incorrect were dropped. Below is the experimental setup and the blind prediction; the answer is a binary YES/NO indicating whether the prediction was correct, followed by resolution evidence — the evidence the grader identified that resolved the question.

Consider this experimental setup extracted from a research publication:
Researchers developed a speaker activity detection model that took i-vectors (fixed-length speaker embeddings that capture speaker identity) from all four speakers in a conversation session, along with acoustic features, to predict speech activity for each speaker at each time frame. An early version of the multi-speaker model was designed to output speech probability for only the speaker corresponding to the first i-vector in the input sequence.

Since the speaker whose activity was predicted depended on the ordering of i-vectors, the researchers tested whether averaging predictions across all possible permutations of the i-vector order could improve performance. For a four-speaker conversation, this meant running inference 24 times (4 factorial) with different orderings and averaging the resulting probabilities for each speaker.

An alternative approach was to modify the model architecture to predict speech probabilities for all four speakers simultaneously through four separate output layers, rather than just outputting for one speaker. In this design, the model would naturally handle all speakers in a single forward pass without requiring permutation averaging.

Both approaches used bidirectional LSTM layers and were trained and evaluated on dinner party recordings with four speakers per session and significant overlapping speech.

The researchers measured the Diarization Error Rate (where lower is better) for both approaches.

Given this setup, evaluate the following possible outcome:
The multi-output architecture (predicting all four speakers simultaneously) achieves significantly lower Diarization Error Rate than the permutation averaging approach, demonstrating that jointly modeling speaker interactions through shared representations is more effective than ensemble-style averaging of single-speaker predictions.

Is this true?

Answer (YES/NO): YES